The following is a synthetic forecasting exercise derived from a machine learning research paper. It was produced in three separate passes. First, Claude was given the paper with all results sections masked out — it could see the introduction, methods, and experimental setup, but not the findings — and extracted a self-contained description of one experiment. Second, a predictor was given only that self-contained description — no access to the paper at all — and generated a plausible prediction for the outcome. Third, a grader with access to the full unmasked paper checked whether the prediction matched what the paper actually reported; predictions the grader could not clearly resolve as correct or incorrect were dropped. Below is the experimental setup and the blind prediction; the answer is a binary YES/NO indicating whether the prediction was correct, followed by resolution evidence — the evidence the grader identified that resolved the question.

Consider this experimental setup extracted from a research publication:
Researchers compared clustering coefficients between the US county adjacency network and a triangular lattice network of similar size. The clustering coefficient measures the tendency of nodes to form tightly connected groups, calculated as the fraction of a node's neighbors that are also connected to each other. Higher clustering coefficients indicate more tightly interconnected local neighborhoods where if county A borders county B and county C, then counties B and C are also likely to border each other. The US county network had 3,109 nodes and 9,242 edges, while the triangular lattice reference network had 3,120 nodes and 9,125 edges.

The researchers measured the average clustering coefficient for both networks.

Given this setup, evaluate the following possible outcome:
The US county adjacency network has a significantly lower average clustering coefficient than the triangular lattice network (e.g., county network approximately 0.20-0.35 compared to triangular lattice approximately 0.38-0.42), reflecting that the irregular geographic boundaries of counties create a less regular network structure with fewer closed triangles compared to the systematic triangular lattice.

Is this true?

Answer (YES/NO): NO